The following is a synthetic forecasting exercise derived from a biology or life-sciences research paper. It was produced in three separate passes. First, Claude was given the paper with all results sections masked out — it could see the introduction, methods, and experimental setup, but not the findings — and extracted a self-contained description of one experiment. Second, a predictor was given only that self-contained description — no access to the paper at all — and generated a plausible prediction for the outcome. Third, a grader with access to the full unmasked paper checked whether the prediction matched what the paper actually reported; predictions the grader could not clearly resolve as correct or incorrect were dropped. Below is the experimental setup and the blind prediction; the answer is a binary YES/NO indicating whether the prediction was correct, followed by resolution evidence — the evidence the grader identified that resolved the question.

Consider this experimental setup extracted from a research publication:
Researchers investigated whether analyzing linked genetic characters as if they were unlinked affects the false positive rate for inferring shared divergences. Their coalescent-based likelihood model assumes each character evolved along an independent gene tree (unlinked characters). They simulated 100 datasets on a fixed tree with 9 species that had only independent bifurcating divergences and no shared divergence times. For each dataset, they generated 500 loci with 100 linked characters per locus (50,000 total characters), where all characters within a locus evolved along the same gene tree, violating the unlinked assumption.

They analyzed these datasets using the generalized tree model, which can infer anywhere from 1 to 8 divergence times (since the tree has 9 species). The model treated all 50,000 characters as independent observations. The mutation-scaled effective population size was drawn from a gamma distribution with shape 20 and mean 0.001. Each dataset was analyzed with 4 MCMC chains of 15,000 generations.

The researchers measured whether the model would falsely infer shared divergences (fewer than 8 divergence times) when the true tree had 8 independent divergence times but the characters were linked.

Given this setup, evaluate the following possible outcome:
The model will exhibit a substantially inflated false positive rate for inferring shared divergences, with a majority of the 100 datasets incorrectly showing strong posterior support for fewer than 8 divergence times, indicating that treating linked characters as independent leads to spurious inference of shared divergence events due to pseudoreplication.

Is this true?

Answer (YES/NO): NO